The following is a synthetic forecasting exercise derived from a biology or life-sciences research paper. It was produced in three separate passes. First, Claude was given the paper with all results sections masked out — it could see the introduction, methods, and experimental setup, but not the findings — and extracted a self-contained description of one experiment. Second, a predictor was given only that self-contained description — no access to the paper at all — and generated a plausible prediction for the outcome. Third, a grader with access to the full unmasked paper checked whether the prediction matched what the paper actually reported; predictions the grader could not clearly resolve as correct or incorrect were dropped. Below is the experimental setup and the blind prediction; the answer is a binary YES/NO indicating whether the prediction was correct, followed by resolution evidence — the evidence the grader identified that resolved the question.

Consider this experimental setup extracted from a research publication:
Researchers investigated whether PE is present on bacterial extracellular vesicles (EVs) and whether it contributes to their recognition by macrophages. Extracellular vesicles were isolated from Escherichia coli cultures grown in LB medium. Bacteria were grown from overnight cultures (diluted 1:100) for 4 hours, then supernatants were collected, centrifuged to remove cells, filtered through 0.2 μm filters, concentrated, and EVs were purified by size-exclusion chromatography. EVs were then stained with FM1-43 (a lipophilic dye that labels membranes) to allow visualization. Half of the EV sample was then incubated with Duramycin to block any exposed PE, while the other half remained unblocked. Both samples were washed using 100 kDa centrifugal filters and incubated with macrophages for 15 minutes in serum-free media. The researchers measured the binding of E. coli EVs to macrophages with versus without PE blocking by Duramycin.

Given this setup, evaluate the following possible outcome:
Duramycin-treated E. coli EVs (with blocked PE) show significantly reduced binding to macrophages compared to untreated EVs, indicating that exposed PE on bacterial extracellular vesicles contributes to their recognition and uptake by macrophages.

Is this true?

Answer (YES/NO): YES